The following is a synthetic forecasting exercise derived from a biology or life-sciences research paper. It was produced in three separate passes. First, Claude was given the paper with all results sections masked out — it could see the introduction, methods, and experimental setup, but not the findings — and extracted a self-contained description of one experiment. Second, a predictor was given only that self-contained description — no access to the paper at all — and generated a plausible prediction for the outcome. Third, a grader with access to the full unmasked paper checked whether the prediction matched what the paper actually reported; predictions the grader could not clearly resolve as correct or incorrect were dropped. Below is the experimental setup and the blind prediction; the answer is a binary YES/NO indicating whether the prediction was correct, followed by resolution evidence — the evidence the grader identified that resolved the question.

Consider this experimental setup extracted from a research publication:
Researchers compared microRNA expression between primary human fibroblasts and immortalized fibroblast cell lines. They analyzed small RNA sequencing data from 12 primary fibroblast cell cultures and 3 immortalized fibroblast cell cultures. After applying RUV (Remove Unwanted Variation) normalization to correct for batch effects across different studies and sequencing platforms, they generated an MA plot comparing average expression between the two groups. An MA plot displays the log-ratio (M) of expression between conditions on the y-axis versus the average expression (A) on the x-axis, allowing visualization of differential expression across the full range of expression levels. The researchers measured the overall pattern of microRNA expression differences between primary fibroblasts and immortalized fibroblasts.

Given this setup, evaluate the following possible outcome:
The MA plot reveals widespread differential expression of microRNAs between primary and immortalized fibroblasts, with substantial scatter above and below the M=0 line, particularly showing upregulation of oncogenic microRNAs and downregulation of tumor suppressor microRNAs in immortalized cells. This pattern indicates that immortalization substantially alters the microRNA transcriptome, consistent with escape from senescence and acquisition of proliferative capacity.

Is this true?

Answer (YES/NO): NO